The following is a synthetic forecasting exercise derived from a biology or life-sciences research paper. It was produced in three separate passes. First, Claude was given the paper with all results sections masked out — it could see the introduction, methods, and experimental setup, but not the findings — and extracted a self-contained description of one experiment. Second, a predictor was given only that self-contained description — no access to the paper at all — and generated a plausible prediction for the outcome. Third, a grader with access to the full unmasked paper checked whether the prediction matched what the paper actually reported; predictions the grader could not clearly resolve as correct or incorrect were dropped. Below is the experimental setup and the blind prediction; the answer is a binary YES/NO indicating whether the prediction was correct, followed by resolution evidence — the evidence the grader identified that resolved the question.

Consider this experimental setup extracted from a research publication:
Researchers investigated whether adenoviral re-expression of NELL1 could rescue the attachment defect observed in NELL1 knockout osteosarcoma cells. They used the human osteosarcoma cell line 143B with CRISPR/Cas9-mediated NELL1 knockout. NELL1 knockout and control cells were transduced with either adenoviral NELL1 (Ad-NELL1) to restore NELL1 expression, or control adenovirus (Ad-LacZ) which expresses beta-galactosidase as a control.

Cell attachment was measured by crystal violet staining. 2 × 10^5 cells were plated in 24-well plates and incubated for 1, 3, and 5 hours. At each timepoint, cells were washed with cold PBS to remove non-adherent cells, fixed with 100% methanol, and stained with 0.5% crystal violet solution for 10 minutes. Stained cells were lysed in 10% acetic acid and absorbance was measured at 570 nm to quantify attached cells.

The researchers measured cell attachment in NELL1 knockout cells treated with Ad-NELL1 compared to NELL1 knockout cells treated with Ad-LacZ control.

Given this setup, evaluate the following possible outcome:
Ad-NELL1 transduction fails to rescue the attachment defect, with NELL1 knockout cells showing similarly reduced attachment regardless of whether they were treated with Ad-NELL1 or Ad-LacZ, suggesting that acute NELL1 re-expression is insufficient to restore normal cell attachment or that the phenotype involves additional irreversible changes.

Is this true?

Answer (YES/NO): NO